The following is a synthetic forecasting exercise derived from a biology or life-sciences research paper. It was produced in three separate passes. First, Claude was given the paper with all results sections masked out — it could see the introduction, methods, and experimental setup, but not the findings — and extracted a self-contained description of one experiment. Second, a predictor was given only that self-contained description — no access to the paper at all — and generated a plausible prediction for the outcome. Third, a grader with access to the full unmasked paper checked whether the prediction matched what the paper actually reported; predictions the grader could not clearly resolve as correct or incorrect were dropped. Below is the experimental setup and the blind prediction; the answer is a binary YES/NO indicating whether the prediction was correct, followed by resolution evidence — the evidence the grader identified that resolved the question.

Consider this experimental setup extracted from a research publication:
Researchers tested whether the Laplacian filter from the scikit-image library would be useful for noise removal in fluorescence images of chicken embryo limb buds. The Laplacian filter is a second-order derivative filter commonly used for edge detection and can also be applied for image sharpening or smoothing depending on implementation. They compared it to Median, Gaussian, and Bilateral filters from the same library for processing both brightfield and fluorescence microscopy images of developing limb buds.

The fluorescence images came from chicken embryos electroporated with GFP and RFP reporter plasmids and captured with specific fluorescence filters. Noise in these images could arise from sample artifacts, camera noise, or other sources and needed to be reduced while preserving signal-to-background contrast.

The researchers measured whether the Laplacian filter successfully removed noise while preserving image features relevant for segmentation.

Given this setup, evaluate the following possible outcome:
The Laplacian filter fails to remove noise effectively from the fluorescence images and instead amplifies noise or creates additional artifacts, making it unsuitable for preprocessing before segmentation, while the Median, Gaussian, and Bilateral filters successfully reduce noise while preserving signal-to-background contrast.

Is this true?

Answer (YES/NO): NO